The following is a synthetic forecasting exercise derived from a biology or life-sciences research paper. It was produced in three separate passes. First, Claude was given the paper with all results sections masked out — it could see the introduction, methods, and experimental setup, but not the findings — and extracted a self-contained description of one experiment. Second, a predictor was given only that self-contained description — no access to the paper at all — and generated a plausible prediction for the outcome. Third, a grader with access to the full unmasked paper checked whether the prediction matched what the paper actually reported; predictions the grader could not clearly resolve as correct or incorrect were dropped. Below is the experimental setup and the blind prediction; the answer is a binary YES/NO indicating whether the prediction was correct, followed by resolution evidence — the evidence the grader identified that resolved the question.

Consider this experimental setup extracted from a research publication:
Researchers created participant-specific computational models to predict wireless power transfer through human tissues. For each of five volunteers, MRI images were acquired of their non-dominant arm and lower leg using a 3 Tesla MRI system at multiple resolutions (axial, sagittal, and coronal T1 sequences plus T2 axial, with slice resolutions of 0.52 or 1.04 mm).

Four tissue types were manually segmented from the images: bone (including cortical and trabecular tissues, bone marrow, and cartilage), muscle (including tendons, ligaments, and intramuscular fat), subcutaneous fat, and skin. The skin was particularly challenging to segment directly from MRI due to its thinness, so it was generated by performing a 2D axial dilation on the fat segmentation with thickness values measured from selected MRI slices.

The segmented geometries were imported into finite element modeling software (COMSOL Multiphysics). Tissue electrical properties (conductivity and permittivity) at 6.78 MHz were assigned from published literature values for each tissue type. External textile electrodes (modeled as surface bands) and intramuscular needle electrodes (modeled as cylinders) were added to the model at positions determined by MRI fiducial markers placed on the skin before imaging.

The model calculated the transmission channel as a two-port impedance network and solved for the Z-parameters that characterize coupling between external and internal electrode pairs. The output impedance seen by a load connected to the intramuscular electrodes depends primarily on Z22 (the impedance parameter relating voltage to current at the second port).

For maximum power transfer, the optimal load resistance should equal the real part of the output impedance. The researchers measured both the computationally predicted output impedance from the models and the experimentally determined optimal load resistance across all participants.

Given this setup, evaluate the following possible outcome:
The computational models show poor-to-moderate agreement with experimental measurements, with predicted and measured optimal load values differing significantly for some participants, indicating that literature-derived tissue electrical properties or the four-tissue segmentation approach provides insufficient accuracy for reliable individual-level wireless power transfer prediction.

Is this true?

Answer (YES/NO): NO